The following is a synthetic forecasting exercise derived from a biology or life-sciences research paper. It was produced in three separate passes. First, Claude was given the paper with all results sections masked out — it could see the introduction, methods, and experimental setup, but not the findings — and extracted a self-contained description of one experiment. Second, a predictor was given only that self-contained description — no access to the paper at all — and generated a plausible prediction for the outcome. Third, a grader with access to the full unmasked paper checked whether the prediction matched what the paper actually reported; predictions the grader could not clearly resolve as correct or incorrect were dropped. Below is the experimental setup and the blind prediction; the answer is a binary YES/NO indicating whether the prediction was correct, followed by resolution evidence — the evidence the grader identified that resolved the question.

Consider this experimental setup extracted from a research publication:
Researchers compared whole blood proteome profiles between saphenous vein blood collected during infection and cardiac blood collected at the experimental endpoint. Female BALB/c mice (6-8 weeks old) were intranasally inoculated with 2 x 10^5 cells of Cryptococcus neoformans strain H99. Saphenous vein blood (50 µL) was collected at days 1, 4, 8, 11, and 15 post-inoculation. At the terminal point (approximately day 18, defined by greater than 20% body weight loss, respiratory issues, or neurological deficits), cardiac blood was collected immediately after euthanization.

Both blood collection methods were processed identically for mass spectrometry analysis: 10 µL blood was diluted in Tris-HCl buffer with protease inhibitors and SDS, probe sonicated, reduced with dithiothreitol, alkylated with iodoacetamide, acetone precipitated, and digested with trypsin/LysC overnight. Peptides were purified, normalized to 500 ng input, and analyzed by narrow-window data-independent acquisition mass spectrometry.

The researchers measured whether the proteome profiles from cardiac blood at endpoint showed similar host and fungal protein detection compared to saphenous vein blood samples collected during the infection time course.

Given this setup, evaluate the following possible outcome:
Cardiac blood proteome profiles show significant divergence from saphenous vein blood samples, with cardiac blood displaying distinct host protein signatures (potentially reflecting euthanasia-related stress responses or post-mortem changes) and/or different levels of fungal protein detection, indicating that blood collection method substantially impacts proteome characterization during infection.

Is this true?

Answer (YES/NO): NO